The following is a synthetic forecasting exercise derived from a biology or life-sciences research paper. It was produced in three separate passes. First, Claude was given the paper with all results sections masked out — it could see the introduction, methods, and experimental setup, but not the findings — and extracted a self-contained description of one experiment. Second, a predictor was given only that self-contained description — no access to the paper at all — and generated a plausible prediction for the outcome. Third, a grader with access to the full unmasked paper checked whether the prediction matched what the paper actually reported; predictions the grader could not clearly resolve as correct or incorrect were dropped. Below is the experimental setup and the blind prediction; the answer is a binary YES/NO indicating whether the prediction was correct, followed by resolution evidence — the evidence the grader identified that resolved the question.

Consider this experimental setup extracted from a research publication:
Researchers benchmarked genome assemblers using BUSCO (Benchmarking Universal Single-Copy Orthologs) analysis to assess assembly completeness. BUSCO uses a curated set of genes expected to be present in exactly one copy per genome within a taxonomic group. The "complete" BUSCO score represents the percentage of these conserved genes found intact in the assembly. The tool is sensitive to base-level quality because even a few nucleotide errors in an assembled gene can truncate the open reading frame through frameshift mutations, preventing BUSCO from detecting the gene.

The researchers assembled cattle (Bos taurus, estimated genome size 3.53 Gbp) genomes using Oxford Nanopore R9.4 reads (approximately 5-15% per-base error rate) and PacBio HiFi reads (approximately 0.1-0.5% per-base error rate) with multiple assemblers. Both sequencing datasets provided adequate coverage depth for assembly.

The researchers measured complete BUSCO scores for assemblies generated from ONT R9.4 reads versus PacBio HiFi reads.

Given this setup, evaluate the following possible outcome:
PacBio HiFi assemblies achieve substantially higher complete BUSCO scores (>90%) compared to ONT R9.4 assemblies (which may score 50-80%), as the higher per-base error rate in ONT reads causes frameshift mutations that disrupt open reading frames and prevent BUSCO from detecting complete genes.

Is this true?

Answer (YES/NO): NO